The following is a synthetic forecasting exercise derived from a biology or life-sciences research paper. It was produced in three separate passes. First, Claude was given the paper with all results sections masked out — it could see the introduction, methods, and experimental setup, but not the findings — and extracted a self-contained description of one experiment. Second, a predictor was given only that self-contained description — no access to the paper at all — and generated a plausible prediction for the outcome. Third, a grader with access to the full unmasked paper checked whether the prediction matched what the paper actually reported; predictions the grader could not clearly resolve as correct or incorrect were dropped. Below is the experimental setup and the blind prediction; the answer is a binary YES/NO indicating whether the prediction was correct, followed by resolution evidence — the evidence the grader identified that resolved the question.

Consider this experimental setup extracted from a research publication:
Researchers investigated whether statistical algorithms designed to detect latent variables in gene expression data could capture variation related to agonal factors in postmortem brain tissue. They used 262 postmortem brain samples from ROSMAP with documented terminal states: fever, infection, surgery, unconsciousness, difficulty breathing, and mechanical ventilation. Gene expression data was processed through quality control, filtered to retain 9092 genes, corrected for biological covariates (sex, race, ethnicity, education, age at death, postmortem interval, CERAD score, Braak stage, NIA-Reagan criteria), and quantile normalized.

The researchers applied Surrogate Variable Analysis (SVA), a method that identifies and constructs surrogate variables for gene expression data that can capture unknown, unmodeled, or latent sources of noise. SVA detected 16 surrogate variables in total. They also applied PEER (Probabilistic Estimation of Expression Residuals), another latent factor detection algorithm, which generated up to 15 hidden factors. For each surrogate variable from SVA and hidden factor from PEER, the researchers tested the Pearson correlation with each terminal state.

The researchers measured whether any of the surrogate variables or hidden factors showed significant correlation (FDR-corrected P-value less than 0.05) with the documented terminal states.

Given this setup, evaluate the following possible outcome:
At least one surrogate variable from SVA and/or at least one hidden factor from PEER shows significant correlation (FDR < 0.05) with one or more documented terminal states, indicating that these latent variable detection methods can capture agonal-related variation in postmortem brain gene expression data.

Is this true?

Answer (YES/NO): YES